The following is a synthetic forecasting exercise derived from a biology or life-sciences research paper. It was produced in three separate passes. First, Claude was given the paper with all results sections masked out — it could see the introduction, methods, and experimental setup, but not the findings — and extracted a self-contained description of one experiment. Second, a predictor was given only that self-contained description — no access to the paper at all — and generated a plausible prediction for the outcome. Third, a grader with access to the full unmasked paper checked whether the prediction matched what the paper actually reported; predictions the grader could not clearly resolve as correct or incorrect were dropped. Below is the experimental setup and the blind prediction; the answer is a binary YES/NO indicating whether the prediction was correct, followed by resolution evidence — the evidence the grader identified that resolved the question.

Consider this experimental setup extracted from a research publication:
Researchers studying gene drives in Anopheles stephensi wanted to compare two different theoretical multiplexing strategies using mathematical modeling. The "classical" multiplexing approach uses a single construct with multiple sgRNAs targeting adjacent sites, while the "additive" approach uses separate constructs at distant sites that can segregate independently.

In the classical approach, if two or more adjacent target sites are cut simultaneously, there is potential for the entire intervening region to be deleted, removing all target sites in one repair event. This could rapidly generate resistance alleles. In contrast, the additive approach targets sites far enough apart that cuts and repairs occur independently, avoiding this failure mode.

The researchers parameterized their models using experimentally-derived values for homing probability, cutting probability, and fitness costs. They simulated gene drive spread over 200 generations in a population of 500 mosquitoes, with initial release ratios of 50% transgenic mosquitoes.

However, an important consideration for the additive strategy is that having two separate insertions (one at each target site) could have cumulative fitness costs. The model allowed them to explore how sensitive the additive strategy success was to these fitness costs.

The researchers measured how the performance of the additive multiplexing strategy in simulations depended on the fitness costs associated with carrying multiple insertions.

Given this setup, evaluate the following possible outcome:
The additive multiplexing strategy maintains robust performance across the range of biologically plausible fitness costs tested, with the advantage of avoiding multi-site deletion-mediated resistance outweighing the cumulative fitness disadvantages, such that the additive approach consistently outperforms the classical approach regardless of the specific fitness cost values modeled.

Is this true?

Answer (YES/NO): NO